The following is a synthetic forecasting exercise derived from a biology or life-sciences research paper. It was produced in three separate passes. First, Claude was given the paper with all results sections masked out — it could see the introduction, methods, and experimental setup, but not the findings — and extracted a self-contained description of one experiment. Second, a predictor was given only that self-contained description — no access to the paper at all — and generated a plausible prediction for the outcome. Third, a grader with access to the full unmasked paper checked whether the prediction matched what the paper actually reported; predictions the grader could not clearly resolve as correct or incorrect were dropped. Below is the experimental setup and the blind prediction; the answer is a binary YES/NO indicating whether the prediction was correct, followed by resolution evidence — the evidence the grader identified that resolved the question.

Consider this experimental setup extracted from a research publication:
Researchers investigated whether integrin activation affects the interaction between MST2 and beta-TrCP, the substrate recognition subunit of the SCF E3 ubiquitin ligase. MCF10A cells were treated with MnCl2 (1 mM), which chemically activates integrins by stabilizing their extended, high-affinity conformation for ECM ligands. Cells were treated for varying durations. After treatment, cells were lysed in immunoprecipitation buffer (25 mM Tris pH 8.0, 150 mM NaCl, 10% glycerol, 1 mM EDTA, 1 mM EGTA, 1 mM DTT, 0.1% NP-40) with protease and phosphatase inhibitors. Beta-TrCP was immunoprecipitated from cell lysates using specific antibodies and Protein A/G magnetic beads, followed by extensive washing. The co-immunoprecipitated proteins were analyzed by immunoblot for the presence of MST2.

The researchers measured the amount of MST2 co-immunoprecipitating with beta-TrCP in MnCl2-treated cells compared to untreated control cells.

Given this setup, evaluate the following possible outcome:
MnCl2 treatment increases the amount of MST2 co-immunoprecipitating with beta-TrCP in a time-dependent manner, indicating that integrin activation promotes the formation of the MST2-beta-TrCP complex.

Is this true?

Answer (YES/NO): NO